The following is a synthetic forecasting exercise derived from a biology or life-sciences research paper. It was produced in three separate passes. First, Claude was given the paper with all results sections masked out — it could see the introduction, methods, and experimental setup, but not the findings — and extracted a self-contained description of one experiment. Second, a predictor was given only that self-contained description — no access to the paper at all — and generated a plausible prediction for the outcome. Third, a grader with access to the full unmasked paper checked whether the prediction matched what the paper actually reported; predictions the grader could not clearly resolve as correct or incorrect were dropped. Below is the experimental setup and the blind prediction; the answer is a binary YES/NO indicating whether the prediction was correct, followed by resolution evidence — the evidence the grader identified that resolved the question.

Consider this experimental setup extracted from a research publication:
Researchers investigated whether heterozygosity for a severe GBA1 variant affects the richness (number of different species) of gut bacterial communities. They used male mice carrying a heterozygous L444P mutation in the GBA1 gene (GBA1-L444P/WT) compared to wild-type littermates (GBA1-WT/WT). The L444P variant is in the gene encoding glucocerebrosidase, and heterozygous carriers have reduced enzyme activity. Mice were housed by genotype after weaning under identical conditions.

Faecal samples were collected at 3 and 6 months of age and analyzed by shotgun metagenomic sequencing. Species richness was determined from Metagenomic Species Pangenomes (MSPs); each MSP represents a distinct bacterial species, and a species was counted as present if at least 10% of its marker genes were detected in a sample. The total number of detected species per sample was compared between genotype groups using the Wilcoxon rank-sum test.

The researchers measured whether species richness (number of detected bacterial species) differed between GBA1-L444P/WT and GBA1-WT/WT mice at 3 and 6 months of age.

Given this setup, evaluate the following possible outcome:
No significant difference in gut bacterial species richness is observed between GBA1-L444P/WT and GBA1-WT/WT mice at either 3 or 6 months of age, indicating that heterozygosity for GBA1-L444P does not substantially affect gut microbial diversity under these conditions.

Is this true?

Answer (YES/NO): YES